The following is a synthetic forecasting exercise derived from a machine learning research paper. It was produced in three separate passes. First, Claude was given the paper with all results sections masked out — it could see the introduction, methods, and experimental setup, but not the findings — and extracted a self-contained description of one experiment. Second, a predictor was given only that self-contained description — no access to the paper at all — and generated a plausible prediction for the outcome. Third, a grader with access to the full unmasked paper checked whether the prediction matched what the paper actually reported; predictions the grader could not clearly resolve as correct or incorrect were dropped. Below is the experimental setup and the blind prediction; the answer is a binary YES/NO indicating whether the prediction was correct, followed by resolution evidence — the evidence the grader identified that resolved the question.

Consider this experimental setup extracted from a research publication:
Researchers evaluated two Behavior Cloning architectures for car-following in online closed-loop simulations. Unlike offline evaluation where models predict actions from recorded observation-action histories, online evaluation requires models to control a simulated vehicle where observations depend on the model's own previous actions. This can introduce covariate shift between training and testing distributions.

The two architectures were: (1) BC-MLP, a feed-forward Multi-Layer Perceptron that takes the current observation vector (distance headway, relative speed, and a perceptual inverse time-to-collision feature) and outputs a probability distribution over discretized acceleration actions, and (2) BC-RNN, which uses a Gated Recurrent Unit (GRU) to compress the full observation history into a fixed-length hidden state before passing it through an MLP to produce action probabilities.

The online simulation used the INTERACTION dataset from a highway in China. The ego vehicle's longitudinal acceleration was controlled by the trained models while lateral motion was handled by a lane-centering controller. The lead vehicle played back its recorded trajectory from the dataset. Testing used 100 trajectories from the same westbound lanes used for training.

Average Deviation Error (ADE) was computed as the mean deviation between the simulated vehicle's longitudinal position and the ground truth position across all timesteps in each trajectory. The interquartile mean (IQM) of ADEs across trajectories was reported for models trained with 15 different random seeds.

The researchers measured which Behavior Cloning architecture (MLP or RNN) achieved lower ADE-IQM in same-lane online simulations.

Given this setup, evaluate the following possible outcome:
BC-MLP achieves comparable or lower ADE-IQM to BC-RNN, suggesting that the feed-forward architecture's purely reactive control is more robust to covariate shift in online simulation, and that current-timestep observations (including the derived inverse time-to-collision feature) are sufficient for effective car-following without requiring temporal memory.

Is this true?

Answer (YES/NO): YES